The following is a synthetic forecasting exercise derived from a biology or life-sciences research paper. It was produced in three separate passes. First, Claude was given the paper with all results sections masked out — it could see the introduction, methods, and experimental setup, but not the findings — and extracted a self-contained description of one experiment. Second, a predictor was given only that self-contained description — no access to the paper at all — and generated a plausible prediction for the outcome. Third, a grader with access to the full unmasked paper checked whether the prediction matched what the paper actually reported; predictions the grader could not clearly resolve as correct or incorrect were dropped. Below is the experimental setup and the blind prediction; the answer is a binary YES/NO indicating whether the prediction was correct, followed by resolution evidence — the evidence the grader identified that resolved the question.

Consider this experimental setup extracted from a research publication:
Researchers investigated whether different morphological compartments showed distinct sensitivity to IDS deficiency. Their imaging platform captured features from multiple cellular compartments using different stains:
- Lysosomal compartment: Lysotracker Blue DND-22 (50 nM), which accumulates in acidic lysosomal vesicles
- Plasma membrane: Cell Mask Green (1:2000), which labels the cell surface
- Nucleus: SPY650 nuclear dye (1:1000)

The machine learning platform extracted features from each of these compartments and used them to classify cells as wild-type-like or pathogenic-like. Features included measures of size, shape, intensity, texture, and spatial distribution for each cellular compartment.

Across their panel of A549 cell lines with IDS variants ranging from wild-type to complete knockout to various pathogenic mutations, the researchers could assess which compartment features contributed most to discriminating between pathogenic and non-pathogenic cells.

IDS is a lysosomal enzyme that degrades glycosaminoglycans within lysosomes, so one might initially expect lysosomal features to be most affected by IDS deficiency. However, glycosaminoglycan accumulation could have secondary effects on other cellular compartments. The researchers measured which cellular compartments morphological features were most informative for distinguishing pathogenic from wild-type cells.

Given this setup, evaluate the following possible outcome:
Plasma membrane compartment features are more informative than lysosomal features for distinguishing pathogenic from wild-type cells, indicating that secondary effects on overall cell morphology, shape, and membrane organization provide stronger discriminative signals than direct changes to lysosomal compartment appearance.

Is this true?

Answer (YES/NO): NO